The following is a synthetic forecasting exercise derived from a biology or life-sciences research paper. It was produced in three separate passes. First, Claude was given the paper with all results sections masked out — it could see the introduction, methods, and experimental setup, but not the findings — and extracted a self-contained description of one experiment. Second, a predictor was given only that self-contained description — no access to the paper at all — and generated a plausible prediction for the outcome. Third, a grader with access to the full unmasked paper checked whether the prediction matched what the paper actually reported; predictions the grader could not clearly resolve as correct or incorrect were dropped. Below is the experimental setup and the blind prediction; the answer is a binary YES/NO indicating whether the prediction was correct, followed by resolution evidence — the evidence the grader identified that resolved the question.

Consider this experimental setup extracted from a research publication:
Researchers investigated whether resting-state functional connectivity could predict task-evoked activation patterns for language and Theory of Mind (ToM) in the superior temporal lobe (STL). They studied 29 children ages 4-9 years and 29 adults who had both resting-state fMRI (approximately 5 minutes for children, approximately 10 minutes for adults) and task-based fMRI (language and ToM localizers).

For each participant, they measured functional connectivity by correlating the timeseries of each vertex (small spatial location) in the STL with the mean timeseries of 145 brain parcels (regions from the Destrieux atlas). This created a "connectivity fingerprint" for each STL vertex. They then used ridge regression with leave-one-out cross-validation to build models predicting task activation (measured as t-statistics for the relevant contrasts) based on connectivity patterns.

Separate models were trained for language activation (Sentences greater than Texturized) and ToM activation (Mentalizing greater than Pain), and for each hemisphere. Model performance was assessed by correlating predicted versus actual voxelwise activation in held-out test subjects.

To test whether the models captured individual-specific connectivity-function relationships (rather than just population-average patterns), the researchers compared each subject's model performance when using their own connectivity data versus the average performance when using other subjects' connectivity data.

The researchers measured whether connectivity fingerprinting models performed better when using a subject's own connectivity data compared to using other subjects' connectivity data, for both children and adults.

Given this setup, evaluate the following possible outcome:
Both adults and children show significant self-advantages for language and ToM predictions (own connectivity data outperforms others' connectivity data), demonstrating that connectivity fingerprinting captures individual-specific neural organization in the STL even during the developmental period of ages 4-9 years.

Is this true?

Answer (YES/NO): NO